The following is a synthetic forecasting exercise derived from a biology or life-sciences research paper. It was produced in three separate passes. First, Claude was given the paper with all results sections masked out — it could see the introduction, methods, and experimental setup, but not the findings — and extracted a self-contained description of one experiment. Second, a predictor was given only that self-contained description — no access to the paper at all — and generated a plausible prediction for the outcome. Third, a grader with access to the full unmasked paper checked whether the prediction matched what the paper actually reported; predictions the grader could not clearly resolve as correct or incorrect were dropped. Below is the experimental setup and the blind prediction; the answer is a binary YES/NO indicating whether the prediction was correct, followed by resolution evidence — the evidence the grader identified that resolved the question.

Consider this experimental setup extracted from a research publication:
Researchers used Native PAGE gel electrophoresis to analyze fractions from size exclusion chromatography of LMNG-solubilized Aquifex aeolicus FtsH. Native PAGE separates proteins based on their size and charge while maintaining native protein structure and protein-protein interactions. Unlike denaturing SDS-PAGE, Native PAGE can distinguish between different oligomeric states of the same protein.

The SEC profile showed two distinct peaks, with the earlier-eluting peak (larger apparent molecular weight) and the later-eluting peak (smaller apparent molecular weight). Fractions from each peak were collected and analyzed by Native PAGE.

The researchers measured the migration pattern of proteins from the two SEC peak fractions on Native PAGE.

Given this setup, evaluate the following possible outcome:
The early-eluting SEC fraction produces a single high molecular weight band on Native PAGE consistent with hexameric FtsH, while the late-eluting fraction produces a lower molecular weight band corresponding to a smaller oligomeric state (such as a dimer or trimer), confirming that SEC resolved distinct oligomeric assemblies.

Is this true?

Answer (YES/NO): NO